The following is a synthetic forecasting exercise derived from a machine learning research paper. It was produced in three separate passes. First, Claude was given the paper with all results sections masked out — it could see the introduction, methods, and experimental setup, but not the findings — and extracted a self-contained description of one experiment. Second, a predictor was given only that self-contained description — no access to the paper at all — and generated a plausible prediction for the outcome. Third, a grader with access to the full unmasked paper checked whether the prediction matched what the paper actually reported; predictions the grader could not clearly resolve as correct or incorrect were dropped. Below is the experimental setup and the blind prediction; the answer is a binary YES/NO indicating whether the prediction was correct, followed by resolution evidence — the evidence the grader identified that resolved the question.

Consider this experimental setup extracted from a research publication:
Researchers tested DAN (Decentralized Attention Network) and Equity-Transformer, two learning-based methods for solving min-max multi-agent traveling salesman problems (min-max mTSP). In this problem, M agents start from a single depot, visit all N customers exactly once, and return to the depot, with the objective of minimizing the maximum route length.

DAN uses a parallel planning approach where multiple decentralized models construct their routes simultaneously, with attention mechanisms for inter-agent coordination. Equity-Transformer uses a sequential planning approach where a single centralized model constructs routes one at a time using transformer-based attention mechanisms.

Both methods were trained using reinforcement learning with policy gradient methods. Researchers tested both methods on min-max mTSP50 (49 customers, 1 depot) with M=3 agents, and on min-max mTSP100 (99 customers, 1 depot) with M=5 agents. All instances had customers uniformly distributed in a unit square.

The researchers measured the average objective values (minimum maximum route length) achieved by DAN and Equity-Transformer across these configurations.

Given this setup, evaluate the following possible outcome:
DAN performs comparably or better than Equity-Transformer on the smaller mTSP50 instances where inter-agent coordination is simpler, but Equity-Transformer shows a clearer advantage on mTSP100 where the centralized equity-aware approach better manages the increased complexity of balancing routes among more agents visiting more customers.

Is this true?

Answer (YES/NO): NO